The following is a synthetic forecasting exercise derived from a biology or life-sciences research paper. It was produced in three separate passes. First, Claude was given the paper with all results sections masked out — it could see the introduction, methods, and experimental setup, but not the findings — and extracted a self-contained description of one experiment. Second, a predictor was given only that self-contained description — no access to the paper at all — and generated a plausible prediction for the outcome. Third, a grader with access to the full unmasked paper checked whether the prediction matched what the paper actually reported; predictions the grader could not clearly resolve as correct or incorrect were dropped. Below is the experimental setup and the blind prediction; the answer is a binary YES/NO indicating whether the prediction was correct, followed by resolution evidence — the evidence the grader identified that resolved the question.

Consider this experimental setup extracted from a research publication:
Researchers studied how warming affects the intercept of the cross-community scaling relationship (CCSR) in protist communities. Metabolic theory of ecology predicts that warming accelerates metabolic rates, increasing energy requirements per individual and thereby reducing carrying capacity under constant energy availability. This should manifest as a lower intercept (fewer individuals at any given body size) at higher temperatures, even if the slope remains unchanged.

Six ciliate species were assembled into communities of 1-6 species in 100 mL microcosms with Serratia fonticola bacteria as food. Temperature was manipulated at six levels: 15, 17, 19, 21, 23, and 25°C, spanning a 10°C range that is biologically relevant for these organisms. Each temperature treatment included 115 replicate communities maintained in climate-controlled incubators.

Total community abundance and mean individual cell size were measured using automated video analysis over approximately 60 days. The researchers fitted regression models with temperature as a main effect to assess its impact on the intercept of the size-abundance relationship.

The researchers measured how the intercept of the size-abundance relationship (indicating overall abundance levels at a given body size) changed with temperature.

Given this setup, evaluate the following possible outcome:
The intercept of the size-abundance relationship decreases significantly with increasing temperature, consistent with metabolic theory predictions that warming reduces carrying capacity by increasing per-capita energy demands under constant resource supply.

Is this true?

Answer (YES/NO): YES